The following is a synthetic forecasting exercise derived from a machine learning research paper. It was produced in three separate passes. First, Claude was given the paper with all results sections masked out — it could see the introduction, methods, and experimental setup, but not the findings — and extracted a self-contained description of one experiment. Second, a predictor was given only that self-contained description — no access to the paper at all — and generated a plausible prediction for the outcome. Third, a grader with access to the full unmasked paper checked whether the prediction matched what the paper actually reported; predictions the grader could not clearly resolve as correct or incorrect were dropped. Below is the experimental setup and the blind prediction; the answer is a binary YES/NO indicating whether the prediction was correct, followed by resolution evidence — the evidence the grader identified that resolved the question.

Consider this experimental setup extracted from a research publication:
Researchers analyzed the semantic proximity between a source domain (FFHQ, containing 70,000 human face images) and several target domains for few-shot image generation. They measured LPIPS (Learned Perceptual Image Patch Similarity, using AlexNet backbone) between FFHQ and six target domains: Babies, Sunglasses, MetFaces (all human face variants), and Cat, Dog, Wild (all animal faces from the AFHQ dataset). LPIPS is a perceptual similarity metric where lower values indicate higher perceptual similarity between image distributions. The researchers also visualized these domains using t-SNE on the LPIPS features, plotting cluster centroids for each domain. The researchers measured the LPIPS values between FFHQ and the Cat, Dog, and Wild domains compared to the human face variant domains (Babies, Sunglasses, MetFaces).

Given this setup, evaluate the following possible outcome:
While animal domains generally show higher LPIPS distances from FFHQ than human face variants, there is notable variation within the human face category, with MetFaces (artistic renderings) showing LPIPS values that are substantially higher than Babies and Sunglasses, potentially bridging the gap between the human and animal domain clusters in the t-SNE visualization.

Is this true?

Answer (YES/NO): NO